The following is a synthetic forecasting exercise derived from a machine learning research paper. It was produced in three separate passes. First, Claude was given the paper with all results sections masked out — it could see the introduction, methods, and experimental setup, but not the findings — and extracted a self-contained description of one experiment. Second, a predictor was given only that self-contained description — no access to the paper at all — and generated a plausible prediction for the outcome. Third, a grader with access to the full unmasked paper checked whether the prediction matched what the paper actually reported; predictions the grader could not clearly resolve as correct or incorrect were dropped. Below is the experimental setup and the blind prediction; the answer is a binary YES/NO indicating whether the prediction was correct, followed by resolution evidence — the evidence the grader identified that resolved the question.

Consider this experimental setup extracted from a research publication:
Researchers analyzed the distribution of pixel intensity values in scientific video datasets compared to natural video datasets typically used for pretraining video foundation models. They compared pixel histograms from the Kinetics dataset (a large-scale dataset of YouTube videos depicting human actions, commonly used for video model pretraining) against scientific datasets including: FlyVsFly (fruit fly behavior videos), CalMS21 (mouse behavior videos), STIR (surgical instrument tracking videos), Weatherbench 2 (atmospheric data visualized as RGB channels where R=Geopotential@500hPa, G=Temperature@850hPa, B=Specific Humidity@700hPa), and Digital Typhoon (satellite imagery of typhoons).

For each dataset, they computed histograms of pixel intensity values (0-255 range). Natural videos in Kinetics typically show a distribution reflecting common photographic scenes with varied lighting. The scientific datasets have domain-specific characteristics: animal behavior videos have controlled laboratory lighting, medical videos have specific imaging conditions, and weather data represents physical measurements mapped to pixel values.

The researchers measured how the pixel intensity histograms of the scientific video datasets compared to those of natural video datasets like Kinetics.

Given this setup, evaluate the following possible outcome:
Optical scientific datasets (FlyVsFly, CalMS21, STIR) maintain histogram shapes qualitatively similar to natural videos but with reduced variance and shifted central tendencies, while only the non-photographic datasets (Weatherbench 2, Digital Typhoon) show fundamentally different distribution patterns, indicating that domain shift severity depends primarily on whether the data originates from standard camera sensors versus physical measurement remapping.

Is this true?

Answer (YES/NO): NO